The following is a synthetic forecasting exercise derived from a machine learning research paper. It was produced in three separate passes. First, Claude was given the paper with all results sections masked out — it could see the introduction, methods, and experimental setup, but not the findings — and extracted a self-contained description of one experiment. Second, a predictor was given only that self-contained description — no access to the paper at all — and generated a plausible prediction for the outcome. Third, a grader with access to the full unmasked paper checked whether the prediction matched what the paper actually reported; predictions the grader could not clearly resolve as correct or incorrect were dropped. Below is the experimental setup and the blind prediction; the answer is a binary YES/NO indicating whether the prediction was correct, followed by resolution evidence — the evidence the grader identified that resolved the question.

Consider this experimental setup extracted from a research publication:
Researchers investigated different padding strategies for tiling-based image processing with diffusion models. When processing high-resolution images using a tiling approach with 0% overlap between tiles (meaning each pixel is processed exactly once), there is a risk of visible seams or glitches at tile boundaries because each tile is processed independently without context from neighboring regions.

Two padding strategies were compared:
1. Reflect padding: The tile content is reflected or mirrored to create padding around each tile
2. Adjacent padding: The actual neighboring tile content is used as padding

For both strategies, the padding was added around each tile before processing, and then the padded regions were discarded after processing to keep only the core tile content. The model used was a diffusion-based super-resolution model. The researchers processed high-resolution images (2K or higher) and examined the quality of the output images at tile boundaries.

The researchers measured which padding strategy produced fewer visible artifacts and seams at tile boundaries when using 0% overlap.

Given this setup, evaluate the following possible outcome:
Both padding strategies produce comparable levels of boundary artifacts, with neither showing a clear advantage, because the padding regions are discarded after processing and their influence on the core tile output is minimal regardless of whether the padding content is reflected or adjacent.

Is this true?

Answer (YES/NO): NO